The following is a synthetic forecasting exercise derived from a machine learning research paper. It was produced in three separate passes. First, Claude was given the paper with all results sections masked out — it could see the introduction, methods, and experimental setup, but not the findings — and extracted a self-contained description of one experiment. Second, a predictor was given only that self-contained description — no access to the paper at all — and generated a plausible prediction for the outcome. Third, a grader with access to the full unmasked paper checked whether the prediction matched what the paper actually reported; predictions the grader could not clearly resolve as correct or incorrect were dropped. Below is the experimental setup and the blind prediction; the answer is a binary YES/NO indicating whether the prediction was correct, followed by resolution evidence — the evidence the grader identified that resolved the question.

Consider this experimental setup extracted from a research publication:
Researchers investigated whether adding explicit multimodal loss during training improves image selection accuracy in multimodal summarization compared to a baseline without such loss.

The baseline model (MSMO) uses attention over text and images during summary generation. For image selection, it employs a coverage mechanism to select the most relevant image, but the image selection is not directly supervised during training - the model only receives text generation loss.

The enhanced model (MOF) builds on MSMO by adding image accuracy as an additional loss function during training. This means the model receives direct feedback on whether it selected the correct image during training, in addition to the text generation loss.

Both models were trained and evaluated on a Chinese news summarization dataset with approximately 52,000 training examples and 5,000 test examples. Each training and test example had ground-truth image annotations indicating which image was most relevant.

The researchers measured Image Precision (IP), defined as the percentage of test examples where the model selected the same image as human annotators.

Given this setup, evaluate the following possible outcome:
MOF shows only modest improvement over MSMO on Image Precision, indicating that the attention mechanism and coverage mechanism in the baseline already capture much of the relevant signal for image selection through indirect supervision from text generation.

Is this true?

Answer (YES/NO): NO